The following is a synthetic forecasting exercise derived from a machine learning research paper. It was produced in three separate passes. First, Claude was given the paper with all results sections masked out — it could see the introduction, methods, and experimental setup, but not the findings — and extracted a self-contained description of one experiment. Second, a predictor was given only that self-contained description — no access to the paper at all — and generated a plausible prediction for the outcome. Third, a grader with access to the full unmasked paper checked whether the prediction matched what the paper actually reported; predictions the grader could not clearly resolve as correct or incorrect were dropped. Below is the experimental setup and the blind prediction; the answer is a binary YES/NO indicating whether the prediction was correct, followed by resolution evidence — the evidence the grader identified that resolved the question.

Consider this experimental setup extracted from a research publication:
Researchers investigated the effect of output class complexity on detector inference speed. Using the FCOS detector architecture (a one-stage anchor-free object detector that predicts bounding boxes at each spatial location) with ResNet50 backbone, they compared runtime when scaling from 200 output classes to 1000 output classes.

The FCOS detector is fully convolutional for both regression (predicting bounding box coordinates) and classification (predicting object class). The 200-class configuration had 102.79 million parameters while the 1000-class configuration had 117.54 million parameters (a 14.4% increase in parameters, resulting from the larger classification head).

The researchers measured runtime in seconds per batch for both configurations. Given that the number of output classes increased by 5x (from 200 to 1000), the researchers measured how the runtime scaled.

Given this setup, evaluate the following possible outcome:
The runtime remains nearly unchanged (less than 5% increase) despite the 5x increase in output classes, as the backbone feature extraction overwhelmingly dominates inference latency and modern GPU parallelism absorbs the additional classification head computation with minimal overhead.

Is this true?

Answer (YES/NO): NO